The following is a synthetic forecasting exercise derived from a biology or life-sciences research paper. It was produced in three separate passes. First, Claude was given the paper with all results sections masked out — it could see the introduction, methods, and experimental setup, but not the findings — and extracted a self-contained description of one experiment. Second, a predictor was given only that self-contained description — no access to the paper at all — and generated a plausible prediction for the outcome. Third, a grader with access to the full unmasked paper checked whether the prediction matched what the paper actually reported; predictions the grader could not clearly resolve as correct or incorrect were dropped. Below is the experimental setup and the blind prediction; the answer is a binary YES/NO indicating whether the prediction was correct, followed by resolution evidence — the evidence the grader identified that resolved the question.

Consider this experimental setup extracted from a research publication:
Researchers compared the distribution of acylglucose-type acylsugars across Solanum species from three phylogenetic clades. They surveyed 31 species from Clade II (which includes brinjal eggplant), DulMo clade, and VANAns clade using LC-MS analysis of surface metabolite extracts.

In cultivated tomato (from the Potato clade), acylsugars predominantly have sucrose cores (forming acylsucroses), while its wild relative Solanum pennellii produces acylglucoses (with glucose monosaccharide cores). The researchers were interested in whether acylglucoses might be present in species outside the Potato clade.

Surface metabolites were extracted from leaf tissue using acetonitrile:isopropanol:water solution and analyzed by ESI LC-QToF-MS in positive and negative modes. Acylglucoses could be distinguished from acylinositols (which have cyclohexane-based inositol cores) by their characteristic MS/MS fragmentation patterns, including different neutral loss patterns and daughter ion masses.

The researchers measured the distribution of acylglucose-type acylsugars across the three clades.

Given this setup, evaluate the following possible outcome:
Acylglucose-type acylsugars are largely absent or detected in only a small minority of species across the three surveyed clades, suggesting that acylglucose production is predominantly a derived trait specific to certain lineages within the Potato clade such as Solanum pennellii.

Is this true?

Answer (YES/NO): NO